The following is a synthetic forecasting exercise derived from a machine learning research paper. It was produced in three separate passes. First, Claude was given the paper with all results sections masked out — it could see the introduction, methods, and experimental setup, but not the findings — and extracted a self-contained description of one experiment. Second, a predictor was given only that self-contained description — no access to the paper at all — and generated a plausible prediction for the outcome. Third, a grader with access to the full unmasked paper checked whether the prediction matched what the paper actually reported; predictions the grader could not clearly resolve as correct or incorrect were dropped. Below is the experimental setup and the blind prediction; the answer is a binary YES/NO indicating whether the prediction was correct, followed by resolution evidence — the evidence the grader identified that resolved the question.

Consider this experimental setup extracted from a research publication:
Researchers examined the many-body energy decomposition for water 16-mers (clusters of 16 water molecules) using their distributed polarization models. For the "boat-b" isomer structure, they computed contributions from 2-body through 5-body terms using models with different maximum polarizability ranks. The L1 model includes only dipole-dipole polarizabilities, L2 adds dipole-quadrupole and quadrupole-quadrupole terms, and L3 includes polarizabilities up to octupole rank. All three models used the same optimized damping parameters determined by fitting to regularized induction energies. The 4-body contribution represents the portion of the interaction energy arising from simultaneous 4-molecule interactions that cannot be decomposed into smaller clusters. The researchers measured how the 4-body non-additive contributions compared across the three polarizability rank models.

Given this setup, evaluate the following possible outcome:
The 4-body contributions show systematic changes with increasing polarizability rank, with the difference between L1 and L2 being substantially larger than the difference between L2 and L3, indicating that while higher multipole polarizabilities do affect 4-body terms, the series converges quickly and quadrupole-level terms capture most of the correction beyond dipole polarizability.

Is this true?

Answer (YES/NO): NO